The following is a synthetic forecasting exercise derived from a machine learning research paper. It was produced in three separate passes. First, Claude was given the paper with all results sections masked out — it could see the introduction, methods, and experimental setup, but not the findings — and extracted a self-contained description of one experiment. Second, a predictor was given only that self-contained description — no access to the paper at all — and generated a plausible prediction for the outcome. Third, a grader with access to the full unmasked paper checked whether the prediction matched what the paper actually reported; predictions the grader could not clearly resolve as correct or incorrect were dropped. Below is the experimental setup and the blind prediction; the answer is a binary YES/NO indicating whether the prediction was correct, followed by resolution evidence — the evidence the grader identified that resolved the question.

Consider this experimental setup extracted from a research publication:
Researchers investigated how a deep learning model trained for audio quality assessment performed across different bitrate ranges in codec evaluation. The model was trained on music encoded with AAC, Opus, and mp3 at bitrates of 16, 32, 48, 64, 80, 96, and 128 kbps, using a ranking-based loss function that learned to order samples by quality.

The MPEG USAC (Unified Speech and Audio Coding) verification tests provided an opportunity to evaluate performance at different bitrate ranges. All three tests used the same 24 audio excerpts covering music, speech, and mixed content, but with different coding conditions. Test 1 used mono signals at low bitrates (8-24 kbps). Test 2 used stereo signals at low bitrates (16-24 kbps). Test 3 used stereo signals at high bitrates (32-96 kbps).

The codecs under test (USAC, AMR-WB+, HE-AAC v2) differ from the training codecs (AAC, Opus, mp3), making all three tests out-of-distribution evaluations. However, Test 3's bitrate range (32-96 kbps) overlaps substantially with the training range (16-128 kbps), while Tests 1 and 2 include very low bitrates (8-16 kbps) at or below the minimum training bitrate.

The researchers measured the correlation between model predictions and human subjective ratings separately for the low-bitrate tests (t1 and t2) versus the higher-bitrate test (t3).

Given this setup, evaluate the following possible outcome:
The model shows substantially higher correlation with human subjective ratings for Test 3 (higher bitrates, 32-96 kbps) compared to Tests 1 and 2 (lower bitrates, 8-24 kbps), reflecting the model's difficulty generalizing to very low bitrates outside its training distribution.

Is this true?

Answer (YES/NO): NO